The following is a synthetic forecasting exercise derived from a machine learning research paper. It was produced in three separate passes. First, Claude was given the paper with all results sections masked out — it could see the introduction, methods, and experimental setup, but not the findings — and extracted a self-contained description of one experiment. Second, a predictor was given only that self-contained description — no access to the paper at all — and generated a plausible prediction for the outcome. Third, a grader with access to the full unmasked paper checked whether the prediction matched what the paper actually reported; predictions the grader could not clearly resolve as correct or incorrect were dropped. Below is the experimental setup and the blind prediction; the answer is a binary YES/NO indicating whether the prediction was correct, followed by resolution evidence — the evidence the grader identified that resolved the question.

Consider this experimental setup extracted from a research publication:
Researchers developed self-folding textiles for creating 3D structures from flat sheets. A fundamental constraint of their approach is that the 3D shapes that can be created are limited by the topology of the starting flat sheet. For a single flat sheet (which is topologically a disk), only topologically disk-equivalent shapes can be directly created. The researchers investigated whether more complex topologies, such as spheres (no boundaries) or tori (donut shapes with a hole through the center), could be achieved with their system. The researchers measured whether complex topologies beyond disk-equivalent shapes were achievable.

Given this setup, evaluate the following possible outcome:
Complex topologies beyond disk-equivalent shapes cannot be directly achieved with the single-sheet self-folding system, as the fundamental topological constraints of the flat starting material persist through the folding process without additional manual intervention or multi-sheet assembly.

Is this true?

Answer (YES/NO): YES